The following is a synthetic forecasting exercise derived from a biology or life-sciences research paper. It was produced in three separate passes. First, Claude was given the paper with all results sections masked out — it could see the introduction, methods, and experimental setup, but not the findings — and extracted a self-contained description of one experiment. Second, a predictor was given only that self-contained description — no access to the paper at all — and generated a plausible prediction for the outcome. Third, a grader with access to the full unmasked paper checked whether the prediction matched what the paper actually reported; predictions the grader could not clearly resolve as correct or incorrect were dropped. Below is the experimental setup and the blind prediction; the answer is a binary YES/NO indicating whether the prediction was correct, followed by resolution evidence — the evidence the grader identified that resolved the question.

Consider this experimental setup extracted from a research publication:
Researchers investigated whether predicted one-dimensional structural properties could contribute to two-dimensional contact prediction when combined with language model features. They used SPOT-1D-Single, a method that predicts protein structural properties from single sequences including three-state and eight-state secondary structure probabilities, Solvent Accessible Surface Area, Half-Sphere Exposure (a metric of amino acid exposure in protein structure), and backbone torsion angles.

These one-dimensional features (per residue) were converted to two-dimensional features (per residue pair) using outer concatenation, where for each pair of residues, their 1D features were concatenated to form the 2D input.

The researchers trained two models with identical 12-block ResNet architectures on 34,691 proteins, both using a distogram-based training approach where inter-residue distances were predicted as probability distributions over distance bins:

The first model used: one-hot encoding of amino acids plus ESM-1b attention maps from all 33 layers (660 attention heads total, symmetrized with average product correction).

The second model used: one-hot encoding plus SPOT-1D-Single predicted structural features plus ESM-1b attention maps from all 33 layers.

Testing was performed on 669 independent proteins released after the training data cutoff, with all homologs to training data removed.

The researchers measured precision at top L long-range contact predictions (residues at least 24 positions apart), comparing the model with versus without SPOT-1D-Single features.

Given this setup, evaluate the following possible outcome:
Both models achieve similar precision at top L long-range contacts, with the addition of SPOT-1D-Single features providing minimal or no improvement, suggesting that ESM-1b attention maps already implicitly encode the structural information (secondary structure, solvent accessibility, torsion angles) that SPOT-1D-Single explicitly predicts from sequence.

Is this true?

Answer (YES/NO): NO